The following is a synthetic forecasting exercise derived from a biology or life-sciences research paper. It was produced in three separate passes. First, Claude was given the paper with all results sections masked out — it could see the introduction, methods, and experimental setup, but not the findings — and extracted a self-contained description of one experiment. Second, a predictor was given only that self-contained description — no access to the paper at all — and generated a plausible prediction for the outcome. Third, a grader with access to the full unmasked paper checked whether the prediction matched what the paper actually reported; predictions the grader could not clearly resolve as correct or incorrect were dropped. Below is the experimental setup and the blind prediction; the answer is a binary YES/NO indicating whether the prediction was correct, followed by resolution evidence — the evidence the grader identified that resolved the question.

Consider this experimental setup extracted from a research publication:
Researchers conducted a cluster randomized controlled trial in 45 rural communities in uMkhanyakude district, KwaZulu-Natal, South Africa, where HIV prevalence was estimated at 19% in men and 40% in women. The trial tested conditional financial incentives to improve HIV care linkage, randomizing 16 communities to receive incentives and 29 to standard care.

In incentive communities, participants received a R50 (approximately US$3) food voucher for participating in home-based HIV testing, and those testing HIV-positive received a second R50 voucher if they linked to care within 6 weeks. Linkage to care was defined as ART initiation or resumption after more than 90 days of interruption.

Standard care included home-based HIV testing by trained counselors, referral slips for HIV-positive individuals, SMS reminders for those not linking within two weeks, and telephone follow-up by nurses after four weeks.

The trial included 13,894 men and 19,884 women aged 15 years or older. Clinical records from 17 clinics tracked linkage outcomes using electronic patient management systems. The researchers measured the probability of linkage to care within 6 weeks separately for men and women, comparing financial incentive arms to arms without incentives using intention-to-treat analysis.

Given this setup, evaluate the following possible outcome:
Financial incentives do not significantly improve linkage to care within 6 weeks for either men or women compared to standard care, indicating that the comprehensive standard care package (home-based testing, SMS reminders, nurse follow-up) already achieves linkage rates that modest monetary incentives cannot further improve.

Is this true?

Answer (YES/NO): NO